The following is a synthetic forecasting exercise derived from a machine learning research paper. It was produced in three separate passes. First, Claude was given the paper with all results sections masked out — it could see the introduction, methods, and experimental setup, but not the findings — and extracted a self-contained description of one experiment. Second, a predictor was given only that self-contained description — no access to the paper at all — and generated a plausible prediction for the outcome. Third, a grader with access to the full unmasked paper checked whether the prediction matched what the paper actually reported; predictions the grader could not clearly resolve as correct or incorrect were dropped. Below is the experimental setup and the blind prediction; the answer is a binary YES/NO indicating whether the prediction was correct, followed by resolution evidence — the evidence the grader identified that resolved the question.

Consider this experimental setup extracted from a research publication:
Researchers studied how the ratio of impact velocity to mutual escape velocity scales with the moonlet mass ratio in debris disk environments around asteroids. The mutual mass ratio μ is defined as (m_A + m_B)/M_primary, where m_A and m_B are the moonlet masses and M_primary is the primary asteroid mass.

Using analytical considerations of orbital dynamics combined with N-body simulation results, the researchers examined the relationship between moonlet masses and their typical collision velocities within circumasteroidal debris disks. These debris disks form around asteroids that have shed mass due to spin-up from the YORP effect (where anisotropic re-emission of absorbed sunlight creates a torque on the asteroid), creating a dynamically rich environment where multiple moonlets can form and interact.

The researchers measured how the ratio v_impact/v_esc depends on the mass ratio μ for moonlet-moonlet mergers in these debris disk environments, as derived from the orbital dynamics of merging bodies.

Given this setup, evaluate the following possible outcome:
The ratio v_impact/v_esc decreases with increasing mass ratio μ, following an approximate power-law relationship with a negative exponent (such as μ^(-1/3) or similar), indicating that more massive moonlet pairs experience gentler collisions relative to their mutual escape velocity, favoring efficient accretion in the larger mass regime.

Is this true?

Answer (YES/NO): YES